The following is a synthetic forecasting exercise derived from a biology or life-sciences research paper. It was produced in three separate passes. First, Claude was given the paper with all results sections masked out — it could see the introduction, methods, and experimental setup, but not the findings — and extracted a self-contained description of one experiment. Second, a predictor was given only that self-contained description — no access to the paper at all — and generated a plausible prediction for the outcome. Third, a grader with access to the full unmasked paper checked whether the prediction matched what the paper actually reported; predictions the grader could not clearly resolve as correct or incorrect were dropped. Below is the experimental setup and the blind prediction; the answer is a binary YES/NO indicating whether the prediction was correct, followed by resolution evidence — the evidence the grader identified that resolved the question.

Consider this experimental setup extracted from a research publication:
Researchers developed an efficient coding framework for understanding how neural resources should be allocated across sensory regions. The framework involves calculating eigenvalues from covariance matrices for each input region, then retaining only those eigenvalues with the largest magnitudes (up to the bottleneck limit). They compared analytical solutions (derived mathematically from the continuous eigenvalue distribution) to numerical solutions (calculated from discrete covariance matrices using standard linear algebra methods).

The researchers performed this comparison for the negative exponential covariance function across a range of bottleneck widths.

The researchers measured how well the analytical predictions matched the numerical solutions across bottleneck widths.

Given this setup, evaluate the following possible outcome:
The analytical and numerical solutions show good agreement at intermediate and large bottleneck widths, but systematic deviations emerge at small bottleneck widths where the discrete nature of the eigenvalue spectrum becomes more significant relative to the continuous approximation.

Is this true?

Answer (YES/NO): NO